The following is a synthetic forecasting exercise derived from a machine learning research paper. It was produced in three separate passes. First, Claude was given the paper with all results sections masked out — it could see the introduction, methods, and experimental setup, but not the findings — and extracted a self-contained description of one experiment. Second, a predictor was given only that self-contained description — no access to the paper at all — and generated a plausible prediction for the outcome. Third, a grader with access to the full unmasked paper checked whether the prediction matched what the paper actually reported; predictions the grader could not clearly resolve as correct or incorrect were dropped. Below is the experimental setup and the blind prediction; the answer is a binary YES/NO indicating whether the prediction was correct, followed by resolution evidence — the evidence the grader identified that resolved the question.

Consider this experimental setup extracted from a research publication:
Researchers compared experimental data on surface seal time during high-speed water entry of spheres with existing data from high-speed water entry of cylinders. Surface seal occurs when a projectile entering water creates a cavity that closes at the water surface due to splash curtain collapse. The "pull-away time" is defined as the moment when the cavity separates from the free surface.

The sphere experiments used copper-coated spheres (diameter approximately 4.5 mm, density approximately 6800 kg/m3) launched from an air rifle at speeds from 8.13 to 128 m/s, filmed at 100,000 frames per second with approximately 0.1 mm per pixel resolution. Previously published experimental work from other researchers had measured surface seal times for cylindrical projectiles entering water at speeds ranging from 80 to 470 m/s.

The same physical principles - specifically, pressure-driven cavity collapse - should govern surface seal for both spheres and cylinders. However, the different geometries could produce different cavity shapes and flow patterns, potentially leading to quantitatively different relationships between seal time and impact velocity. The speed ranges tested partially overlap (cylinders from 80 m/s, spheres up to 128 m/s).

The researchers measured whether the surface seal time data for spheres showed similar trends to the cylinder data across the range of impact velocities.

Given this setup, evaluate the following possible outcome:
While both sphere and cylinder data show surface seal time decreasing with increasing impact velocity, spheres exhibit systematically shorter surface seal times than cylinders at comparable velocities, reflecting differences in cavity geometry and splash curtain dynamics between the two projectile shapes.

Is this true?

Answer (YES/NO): NO